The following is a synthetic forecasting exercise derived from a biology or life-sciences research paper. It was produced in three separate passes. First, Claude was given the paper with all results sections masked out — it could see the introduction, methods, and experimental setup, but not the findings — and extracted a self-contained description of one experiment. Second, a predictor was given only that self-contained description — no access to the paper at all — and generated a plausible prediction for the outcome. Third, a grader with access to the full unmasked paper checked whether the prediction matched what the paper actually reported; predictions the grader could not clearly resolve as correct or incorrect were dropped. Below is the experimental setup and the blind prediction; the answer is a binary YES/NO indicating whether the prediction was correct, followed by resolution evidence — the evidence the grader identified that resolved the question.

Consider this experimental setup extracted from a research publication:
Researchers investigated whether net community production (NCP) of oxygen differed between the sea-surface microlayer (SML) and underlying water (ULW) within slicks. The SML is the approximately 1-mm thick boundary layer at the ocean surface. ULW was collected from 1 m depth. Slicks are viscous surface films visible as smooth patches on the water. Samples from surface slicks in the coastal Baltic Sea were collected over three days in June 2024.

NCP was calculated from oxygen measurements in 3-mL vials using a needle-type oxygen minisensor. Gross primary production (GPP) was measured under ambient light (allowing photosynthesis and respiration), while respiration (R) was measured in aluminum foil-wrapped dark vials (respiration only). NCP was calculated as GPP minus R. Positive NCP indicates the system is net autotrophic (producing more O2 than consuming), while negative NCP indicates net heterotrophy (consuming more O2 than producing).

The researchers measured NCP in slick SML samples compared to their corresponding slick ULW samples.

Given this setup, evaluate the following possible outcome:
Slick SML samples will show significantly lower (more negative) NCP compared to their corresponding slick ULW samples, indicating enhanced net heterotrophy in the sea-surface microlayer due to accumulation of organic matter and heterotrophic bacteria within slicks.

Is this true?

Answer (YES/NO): NO